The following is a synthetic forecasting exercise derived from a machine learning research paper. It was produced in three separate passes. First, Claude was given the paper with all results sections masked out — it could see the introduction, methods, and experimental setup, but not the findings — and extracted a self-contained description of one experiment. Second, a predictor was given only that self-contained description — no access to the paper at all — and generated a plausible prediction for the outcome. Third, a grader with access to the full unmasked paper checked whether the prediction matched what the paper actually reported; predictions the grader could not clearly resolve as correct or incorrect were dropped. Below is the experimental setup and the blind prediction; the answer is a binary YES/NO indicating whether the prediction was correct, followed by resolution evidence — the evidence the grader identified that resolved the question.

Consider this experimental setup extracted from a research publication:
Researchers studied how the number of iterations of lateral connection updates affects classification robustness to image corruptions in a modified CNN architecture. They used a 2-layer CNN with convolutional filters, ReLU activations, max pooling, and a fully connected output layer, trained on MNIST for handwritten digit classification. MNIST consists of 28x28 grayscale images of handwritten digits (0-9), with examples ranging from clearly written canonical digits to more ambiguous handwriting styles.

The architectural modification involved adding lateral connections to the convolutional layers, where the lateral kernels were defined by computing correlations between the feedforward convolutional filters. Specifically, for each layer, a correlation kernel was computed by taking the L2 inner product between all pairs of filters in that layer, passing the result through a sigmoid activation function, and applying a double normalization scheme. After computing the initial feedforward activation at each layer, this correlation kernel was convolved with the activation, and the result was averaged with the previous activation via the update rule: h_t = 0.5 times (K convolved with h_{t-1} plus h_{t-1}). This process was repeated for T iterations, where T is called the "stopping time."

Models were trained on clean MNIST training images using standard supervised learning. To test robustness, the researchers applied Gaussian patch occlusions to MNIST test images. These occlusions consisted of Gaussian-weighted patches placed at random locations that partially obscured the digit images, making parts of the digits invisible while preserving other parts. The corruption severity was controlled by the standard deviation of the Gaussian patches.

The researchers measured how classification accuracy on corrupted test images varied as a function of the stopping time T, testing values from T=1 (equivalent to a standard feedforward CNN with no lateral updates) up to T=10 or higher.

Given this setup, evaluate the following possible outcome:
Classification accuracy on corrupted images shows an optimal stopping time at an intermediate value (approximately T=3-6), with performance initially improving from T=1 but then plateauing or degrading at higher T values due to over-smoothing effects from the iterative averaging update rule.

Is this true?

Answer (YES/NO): NO